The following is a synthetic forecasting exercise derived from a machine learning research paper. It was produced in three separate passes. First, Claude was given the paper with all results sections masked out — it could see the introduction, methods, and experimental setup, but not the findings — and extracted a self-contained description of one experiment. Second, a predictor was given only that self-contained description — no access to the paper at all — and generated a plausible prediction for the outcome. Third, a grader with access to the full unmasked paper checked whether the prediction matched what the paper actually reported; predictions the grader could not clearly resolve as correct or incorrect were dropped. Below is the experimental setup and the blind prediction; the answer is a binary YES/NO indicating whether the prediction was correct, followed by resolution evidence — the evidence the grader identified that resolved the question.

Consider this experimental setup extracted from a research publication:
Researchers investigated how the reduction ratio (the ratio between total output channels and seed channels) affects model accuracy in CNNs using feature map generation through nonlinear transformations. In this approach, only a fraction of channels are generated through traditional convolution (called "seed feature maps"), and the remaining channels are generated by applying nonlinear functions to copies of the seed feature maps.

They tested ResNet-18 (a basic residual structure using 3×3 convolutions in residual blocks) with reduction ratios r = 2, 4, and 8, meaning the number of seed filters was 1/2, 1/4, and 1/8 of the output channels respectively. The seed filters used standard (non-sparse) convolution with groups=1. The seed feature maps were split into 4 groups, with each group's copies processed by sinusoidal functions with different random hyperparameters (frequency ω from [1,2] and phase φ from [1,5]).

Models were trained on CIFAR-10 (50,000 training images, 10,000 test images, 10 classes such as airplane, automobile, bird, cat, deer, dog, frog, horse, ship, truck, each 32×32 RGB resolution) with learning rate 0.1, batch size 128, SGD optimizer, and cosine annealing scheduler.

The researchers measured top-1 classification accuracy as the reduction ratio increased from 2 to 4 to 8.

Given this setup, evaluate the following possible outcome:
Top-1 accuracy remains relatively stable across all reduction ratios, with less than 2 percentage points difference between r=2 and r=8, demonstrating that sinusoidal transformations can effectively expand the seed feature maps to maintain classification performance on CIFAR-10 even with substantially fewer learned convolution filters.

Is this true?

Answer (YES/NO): NO